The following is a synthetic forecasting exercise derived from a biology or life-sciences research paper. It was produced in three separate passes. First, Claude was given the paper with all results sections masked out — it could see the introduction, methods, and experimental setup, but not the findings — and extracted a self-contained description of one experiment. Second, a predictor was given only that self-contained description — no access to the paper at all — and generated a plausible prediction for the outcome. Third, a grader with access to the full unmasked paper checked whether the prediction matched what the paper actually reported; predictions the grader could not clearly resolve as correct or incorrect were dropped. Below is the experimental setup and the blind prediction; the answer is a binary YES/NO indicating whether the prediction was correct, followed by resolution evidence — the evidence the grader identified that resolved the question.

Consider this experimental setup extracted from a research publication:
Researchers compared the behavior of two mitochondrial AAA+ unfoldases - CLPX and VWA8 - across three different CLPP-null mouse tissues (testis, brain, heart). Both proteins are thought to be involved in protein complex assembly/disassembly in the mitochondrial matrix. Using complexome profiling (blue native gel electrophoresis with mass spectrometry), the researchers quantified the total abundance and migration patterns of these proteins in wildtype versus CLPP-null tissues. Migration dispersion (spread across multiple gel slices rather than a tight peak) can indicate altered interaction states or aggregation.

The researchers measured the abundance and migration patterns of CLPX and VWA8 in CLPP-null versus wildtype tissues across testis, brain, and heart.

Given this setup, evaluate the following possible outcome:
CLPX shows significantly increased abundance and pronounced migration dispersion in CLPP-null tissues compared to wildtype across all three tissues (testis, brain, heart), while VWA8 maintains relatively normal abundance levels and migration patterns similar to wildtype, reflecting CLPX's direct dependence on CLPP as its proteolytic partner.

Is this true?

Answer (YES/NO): NO